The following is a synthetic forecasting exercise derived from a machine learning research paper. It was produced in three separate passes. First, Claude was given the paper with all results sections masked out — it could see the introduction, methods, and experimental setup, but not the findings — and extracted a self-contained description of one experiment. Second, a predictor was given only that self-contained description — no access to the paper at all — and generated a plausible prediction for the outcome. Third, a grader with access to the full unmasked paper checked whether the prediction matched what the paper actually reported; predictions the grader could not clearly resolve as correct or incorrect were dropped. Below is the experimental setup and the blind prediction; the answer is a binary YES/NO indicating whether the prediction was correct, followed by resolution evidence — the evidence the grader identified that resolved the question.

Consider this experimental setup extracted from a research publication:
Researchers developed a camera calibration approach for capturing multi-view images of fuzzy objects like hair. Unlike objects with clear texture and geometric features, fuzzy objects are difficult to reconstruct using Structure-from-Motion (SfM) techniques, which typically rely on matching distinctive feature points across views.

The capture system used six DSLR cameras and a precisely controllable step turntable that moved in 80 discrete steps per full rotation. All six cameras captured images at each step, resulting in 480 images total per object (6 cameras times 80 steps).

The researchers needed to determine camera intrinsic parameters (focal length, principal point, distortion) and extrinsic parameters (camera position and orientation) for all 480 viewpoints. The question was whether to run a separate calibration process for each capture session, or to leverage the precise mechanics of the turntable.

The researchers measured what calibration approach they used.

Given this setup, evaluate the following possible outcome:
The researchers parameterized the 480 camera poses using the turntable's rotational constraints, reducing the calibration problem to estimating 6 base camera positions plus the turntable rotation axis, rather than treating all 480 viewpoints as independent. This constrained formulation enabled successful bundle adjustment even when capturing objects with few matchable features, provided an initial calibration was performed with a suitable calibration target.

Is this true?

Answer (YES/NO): NO